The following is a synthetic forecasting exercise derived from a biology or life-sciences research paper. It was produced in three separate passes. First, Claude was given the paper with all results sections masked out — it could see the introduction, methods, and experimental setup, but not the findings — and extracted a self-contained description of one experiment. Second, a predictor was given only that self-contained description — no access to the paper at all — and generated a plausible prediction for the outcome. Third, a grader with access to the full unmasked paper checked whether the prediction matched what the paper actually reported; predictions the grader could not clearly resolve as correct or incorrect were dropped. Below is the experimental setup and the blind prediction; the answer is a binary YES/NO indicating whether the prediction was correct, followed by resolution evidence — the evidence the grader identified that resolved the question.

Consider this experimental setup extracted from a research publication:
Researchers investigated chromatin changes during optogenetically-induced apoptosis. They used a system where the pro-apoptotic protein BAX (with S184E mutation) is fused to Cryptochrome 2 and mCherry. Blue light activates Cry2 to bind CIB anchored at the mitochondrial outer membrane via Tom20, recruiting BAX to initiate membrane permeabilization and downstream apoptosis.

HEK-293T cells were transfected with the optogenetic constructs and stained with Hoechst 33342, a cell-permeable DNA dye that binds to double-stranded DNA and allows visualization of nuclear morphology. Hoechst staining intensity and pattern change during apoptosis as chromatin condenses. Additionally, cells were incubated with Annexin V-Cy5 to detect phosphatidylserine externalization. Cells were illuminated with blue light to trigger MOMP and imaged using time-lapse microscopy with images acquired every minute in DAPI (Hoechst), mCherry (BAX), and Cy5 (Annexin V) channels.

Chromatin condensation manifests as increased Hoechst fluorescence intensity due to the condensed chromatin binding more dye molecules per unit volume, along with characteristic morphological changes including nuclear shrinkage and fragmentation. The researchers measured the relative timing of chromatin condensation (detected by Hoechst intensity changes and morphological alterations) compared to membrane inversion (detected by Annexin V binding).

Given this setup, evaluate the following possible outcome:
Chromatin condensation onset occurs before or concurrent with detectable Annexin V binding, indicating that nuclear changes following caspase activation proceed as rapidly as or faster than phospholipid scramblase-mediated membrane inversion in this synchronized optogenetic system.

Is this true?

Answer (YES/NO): YES